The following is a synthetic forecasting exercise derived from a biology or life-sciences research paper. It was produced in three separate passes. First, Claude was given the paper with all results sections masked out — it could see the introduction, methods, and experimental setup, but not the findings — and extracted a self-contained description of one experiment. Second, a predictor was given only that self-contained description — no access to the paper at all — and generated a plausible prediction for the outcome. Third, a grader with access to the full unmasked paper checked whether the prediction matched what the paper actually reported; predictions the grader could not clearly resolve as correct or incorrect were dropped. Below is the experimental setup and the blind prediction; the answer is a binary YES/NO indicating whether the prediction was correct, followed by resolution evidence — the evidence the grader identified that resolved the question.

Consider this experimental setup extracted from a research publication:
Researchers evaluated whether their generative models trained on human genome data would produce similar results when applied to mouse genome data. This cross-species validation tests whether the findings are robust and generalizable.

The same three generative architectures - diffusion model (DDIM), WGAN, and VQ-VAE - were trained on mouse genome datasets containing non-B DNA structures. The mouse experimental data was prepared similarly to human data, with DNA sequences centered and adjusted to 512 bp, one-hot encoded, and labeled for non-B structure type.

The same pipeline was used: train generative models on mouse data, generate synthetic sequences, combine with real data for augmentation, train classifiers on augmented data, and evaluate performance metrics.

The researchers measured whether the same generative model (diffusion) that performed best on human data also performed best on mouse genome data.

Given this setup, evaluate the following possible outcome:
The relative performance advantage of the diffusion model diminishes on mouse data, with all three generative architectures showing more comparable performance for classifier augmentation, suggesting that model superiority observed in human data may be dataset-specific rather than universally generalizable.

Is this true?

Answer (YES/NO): NO